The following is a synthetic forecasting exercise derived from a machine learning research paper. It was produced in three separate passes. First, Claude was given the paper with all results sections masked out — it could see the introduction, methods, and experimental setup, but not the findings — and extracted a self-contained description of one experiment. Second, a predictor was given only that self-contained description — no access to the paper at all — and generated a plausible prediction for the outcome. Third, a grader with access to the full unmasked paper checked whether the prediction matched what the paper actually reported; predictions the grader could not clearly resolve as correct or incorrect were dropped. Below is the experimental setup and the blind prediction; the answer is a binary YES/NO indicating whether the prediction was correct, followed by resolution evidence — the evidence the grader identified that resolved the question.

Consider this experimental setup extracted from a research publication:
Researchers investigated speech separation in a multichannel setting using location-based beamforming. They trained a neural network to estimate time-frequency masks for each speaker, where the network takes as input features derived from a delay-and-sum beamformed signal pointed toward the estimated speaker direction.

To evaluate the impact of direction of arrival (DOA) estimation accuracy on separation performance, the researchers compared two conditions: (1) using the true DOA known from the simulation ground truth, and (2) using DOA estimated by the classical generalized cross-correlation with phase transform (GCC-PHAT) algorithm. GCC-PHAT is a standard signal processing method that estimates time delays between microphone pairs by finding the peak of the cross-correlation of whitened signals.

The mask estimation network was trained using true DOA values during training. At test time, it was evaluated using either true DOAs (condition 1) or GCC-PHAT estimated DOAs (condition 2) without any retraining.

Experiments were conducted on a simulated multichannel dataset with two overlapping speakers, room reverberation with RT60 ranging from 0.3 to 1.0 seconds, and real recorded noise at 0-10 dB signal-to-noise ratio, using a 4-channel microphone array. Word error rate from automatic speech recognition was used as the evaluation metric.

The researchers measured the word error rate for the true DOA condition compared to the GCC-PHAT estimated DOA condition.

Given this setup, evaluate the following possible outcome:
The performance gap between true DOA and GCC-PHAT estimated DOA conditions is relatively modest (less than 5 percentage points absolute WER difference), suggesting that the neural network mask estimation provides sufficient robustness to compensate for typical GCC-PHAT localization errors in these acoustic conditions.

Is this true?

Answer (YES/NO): NO